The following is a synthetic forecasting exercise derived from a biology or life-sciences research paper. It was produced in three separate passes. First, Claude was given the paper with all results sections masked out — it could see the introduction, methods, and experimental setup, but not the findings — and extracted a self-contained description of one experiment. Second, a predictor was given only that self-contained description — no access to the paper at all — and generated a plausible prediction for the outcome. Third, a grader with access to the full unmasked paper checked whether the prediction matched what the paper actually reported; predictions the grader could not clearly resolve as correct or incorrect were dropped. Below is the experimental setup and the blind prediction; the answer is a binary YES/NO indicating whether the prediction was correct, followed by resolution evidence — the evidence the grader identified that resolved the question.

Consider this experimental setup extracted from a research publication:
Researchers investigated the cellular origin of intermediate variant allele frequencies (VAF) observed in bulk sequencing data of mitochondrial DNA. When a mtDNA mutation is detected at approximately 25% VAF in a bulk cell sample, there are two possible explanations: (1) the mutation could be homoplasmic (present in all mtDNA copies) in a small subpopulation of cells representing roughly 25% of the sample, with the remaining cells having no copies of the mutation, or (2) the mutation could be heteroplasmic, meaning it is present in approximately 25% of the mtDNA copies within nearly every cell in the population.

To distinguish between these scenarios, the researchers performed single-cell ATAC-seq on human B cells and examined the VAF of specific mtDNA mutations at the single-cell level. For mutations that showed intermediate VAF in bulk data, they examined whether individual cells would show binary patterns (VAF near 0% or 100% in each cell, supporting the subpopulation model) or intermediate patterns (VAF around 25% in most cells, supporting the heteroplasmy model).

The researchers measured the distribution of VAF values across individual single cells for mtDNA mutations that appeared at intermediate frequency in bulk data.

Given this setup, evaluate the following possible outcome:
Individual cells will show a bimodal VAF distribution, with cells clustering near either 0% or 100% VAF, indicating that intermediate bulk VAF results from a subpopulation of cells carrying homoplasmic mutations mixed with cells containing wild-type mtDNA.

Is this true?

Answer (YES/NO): NO